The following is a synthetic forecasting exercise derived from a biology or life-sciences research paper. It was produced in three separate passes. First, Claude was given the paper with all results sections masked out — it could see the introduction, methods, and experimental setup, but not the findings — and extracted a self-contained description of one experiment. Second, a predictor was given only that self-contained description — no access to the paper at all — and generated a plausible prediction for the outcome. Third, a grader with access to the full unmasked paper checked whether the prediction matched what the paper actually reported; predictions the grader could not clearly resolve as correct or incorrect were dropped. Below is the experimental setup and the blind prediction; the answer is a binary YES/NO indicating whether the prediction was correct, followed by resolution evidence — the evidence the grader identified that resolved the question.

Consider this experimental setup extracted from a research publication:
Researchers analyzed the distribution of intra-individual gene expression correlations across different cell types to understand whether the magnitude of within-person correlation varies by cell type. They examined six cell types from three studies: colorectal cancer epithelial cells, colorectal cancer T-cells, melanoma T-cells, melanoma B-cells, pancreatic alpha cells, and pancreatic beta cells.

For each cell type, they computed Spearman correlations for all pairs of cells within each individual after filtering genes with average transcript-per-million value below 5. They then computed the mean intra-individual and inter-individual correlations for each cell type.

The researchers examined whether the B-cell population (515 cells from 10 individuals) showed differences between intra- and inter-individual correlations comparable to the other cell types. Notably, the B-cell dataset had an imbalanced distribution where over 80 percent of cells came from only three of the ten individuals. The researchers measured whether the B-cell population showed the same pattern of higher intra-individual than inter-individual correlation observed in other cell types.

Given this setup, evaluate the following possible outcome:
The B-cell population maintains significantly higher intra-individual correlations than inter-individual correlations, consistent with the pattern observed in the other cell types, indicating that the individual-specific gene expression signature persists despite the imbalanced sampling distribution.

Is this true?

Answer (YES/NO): NO